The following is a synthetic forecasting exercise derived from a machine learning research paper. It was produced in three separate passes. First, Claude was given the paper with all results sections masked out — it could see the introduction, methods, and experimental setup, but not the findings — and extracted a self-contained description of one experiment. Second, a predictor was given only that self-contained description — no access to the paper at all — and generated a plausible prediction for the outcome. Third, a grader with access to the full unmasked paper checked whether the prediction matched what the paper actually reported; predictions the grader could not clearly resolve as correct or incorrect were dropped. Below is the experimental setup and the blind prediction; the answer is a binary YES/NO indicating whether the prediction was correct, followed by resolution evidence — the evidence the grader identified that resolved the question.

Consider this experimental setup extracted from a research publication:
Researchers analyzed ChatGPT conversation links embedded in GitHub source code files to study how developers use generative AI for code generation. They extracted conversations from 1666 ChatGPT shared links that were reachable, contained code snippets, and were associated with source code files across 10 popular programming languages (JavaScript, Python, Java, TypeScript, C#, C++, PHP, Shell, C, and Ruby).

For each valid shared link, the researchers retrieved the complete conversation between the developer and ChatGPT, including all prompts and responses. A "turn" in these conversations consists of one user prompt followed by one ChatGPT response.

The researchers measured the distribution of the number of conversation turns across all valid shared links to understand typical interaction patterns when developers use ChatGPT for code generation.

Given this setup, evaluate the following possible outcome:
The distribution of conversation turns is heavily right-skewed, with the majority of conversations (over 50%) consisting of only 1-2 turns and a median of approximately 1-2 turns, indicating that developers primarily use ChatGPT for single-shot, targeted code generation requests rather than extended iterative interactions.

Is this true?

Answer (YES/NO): NO